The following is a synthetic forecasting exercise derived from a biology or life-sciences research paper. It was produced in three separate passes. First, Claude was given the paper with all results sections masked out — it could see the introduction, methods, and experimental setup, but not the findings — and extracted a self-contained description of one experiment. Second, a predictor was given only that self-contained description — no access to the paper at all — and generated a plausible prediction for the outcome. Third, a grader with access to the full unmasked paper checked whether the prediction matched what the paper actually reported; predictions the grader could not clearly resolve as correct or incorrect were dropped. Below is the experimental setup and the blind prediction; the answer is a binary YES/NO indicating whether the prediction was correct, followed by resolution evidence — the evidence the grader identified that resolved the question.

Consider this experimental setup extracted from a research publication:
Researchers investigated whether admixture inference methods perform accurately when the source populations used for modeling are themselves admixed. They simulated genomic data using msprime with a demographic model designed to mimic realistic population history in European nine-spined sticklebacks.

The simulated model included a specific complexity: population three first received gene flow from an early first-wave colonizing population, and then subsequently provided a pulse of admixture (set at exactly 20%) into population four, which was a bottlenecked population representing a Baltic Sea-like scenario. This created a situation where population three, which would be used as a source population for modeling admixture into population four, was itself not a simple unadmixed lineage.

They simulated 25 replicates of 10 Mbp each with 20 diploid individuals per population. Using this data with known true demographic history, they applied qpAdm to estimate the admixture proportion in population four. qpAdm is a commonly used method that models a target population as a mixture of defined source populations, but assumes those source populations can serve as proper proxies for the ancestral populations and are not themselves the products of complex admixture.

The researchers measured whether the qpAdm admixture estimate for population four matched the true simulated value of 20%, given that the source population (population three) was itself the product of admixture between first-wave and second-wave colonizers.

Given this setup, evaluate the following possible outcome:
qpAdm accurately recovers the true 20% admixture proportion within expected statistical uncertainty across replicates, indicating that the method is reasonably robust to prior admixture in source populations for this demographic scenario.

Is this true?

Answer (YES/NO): NO